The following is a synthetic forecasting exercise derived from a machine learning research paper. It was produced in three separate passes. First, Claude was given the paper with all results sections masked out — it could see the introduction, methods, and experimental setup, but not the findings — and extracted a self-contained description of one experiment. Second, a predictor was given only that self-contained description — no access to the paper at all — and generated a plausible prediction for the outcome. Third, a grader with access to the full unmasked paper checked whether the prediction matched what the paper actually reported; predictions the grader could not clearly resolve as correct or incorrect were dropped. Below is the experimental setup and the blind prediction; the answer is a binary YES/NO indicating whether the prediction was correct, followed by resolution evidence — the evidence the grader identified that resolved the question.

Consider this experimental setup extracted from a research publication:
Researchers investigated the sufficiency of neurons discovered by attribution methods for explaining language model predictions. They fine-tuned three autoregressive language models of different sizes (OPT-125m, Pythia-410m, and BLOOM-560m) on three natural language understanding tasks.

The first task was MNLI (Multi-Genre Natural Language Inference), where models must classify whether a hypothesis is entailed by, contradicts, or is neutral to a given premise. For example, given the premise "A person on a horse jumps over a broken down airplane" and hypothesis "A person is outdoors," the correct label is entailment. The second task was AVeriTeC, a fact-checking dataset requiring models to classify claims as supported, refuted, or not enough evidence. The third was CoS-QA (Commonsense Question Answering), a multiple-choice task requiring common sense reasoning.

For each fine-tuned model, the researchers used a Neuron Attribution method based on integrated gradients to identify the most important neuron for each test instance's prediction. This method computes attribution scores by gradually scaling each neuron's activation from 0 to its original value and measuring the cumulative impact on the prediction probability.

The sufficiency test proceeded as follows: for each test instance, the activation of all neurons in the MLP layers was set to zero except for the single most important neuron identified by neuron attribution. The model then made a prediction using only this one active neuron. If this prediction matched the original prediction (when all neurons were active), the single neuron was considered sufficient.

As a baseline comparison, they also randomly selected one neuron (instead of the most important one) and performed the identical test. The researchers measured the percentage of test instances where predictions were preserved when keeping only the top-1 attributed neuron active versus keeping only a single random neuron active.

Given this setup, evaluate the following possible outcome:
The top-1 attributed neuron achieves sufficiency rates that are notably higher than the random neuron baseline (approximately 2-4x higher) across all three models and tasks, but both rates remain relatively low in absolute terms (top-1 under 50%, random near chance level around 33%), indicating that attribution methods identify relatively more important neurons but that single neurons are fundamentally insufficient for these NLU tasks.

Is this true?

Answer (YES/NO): NO